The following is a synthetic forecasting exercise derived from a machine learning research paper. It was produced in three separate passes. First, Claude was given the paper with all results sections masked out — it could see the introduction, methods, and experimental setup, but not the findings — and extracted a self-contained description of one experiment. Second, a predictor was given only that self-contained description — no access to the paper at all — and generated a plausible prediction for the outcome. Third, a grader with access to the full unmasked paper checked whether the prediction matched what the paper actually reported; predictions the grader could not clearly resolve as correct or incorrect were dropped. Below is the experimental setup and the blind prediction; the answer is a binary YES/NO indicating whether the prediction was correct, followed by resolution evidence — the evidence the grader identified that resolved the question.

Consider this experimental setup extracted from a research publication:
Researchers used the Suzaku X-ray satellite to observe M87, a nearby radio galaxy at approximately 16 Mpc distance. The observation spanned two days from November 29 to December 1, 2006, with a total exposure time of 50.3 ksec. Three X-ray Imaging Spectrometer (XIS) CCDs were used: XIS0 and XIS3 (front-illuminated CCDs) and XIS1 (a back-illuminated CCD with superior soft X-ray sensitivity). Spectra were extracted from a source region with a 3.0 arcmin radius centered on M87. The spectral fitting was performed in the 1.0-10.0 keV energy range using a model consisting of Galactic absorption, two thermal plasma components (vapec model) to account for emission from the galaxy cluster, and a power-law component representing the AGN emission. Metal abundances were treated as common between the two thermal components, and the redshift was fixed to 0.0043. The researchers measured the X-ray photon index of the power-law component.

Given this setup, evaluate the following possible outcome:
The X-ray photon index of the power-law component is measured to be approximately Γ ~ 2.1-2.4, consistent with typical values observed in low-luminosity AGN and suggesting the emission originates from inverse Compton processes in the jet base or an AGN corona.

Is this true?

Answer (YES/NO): NO